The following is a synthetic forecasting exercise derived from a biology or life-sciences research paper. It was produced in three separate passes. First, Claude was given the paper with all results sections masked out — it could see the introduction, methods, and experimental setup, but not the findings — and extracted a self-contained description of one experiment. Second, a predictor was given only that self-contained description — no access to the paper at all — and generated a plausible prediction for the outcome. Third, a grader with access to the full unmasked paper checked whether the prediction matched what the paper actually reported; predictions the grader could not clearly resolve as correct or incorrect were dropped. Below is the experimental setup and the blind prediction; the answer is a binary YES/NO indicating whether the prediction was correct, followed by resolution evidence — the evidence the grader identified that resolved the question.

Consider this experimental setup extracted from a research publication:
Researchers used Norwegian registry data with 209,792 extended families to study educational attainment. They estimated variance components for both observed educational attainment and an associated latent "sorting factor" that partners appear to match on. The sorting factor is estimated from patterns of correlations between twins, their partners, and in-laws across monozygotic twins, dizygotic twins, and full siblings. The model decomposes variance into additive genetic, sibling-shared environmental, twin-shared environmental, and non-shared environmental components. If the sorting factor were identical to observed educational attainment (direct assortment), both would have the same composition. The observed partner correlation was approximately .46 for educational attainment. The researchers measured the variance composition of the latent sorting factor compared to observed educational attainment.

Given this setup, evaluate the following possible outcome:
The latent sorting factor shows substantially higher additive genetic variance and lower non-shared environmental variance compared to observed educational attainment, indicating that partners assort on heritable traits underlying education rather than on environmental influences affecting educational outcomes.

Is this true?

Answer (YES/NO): NO